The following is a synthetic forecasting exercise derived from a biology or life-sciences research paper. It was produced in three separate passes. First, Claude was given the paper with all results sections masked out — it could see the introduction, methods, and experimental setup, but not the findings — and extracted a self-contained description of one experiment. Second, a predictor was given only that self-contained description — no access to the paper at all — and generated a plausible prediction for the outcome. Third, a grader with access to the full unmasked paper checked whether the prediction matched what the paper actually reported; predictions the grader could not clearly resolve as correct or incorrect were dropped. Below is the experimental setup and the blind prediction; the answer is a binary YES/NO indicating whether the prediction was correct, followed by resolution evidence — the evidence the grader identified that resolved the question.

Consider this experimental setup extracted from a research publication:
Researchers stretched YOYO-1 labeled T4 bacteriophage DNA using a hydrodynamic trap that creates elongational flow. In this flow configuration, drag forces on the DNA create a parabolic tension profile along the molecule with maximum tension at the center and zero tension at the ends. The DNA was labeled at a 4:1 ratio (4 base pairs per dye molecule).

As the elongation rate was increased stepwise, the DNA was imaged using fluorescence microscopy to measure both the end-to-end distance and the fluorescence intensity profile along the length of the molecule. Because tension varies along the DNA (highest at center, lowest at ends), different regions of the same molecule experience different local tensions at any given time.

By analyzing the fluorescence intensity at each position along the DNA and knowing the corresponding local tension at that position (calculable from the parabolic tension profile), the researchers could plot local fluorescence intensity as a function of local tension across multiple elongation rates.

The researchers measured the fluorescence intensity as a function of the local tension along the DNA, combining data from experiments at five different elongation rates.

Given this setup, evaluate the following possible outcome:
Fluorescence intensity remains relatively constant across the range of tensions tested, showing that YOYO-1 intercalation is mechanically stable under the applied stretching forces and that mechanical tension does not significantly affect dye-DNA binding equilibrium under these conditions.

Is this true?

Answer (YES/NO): NO